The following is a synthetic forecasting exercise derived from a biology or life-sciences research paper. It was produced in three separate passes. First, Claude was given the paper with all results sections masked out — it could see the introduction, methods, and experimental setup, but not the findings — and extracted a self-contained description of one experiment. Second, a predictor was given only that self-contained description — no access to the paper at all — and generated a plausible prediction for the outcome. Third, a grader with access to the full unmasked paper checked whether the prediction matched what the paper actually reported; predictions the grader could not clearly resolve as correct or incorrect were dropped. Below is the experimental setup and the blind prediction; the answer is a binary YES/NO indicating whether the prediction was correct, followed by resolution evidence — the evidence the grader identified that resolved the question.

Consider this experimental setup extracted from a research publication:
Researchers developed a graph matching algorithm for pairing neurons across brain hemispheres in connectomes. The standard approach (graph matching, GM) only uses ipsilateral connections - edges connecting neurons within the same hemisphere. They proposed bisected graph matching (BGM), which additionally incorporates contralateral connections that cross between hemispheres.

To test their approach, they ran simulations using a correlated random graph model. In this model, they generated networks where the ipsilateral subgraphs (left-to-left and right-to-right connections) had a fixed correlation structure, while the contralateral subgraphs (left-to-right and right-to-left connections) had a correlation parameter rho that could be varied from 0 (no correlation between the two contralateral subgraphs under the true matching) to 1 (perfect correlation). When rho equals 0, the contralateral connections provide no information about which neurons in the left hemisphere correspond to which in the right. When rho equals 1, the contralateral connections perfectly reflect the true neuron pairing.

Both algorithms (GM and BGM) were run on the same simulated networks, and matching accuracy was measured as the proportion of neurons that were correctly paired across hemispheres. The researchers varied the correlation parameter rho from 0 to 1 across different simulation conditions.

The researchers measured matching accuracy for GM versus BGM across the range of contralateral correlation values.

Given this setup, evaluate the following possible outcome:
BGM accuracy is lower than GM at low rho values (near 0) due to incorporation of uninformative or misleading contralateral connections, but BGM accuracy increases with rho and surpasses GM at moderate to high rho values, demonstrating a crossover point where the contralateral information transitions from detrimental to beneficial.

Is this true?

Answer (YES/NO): YES